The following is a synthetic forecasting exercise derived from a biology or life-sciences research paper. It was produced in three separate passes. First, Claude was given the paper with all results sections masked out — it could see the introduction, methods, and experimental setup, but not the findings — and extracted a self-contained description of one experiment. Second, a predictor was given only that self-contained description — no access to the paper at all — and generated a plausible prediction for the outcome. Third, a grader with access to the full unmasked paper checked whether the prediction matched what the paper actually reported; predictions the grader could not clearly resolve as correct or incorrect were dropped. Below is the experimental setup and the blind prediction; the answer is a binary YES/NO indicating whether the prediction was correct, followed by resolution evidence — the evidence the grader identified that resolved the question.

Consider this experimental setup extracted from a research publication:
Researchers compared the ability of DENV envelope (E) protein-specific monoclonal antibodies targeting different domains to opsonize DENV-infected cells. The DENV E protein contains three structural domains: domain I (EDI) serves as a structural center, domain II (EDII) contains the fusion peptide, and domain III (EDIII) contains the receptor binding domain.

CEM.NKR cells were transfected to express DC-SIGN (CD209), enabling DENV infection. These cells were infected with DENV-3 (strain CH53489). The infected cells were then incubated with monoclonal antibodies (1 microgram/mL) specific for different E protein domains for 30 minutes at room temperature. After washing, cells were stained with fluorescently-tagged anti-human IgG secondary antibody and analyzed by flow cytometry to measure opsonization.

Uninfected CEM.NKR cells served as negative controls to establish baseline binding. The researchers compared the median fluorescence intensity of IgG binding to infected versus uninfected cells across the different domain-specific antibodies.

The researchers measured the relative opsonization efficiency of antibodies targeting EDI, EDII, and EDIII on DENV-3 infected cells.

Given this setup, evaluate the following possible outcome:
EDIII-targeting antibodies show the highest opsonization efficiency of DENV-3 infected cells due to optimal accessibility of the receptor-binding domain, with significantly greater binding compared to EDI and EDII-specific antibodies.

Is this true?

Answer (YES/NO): YES